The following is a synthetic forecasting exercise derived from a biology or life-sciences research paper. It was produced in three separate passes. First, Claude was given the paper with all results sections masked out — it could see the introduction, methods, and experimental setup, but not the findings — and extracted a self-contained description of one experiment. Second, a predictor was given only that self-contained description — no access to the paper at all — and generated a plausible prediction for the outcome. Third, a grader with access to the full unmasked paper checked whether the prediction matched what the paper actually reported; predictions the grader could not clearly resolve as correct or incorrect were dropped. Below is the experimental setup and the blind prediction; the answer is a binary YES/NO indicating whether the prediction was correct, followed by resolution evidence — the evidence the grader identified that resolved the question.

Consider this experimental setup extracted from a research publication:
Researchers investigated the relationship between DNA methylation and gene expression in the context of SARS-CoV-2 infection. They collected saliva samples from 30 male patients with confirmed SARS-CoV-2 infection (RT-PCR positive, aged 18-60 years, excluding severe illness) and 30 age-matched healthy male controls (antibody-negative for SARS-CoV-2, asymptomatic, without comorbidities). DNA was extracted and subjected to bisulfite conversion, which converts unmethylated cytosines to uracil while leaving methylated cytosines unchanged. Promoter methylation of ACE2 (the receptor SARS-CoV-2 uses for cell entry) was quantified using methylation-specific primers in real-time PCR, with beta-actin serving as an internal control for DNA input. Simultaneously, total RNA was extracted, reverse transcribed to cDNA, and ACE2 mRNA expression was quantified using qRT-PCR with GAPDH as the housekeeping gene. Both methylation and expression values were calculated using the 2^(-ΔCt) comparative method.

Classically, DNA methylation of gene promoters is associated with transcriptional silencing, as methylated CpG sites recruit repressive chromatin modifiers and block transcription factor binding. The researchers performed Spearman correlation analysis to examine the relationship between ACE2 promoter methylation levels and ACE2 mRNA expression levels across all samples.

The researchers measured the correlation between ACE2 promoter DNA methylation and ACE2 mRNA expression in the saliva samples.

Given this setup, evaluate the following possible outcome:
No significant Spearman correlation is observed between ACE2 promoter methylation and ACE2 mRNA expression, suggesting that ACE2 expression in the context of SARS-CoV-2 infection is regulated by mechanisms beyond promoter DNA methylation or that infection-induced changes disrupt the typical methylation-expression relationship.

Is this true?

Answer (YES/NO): NO